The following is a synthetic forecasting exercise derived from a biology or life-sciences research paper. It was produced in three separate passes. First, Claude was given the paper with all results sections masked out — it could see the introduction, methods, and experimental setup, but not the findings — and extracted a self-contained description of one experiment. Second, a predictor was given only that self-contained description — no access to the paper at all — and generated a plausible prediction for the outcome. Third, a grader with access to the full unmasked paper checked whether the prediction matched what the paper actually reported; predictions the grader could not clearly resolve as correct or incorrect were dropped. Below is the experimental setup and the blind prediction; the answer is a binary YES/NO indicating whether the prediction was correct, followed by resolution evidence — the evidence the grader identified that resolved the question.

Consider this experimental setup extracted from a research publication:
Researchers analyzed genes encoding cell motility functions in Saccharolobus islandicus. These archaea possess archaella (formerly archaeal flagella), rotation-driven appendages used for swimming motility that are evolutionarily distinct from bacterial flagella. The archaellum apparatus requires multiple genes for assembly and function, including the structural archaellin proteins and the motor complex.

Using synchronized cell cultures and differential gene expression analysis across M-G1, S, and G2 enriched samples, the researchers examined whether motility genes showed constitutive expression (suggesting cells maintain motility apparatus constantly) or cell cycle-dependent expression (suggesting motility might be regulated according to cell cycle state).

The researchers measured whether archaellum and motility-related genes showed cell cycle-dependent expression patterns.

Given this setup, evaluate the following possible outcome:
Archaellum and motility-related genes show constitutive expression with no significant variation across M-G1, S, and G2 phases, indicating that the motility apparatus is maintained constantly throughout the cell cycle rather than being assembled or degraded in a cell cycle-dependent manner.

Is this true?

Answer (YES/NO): NO